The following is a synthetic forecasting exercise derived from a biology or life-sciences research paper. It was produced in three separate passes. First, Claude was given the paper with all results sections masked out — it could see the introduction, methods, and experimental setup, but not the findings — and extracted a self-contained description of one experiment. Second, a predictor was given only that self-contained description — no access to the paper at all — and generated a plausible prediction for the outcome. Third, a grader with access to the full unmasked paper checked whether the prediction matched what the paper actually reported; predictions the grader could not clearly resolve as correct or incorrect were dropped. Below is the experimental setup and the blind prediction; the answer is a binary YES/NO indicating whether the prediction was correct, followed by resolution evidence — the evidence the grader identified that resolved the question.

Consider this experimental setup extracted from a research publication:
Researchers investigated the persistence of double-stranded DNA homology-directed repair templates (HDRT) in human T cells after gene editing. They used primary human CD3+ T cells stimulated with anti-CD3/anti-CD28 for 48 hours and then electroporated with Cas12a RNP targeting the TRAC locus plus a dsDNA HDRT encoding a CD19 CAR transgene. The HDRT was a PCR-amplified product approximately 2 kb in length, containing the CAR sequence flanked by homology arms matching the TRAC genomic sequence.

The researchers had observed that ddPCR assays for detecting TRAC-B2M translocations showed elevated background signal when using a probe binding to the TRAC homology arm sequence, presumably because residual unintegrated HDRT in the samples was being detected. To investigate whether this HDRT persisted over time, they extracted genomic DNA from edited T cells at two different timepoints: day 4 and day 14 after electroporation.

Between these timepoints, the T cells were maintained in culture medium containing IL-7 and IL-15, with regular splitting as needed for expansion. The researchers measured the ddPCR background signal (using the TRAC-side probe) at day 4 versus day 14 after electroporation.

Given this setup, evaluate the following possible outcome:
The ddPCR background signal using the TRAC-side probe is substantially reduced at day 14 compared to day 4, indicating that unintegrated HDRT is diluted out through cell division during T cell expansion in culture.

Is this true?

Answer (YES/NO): NO